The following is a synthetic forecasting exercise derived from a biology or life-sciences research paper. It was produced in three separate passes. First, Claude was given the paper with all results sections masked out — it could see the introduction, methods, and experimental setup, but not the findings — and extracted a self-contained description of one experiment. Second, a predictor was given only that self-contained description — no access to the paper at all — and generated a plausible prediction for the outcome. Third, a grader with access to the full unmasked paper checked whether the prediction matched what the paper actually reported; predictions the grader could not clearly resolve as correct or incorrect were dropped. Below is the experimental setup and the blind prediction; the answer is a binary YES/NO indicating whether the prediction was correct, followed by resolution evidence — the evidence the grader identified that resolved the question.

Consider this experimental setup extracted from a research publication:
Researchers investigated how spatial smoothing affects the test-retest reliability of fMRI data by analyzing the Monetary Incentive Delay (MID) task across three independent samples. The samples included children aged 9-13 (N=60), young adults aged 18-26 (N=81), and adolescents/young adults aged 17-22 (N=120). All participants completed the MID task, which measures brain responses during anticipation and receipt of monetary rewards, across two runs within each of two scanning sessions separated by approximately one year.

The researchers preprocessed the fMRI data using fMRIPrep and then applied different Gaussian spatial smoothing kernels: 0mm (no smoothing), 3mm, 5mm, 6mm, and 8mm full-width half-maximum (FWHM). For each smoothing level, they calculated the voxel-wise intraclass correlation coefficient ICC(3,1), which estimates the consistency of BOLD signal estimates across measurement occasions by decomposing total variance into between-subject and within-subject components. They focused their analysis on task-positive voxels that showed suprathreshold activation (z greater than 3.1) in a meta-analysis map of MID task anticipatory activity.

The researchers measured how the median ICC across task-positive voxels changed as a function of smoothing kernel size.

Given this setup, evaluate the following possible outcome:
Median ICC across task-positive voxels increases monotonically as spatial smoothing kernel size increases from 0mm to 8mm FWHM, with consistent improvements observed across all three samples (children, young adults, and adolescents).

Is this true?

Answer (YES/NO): NO